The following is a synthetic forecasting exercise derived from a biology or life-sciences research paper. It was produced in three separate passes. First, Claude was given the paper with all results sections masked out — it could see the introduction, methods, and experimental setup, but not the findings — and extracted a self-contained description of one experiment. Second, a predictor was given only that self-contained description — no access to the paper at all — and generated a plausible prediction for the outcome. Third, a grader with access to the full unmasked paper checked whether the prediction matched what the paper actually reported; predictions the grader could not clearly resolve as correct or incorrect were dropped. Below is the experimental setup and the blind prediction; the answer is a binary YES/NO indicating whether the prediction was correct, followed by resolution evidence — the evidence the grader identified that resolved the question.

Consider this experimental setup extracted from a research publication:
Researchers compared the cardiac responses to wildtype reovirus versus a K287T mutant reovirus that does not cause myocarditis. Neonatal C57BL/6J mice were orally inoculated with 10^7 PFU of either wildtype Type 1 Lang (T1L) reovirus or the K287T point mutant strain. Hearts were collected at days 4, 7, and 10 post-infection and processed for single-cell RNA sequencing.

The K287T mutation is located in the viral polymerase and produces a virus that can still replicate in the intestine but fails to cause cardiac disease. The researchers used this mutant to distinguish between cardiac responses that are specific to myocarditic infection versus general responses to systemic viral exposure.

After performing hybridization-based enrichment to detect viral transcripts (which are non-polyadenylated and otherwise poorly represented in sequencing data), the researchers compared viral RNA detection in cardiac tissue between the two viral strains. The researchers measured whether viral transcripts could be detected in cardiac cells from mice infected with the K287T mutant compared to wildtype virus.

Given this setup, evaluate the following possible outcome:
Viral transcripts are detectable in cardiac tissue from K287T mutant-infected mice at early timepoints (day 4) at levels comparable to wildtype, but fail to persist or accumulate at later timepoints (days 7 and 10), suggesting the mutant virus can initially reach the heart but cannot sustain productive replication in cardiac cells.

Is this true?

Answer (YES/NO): YES